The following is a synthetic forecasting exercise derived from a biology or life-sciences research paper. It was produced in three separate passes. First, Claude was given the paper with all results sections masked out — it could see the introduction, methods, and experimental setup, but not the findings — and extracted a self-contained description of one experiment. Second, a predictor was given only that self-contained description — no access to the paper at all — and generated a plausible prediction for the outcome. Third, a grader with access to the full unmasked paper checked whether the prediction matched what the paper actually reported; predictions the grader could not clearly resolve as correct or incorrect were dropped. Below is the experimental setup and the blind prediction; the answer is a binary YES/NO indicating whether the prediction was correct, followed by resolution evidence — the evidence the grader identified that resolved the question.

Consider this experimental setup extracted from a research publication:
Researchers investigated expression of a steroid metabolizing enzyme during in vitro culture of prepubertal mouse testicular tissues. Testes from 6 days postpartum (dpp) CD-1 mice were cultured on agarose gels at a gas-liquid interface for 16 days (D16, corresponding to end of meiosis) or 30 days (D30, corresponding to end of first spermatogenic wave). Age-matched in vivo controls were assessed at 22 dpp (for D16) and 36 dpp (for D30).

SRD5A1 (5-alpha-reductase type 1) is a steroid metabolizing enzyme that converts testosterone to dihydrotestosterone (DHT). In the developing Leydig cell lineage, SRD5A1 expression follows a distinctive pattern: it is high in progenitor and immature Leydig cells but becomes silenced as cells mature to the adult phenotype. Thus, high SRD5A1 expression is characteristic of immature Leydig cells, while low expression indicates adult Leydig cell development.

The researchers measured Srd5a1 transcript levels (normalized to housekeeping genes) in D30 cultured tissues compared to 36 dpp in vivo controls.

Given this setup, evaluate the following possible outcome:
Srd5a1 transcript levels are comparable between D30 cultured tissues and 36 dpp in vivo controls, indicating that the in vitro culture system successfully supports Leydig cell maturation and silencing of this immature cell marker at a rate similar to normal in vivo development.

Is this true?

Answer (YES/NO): NO